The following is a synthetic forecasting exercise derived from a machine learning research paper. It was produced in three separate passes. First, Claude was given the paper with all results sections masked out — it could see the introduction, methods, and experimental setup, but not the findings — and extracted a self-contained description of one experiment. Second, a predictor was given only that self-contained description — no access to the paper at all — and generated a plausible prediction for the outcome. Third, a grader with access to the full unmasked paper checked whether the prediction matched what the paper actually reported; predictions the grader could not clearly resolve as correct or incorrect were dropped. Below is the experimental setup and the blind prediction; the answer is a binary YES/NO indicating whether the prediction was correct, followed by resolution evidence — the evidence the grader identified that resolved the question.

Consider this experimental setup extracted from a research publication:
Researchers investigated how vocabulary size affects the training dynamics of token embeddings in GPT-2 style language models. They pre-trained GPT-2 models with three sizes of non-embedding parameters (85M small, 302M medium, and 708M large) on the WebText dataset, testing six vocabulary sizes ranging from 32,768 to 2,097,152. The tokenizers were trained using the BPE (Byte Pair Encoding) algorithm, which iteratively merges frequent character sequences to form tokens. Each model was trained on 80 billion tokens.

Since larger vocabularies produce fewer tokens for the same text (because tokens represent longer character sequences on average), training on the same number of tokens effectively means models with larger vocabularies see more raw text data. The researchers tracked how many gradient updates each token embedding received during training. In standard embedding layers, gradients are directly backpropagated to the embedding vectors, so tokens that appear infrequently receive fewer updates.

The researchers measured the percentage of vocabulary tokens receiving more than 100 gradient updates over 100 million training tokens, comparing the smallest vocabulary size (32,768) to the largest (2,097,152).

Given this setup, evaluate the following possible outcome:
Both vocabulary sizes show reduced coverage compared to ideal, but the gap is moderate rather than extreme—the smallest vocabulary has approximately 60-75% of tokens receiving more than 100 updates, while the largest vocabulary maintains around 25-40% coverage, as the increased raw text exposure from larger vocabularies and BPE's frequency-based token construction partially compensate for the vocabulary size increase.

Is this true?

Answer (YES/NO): NO